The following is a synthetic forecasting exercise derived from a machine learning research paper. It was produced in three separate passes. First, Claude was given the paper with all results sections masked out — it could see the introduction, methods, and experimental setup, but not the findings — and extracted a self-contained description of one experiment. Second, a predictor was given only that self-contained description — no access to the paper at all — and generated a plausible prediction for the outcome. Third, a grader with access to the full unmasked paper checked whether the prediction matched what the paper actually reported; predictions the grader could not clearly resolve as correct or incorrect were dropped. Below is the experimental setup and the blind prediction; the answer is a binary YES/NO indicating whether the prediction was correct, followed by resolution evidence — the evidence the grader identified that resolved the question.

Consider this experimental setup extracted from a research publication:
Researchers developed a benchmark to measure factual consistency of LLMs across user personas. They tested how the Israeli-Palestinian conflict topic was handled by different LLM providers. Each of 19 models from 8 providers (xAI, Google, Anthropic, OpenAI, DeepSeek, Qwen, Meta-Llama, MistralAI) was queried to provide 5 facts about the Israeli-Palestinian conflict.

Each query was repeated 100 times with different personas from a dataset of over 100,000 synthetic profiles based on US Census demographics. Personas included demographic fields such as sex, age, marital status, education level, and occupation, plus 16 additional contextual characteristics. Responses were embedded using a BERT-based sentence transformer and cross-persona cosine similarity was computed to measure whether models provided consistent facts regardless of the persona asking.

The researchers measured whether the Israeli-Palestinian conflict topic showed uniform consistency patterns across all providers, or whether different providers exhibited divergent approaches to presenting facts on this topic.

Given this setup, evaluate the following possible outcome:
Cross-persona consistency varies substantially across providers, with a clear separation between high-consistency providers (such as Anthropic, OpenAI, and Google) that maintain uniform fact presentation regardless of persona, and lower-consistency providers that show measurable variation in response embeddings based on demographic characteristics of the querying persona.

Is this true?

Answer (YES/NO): NO